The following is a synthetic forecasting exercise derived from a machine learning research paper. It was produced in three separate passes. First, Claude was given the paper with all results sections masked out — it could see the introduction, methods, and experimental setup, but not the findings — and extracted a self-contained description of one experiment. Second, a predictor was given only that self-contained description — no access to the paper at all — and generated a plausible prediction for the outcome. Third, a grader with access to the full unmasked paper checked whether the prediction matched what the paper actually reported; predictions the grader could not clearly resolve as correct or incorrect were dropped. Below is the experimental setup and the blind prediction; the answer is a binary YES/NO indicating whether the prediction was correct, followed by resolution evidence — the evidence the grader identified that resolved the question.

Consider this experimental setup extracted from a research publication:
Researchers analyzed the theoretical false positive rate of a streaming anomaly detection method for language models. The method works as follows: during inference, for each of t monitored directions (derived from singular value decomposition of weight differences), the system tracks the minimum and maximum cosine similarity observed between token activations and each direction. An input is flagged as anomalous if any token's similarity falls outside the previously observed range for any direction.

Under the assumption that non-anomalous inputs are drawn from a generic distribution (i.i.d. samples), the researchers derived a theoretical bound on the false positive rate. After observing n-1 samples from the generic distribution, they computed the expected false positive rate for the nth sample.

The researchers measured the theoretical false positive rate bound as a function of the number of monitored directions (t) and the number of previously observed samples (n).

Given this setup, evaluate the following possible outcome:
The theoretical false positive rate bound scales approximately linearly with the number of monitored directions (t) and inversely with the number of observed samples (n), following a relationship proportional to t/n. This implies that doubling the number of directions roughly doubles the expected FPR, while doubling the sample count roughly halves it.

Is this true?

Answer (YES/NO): YES